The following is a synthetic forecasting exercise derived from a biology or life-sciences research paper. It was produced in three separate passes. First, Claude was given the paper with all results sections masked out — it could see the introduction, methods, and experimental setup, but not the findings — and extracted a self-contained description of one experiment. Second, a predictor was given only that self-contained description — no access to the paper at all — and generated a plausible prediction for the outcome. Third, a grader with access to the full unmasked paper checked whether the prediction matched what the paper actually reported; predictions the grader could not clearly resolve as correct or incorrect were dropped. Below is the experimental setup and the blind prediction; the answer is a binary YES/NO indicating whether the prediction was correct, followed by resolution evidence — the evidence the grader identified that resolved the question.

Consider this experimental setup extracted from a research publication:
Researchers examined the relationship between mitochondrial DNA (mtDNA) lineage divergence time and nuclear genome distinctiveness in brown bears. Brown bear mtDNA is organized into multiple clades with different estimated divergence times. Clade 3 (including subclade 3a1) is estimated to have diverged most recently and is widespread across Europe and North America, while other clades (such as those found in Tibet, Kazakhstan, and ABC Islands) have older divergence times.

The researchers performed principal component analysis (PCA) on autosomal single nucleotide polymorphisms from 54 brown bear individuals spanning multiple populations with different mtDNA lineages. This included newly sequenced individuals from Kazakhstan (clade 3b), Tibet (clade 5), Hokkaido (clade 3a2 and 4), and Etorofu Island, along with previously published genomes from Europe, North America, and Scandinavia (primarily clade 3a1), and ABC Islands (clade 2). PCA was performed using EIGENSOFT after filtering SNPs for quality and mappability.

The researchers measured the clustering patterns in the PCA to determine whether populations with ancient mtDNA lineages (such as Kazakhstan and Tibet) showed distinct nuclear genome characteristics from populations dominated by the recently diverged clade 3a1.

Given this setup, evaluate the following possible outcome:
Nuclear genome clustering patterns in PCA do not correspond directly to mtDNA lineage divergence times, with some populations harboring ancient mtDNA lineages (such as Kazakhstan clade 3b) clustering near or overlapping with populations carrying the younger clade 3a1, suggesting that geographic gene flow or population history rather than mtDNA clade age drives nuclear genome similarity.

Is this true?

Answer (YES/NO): NO